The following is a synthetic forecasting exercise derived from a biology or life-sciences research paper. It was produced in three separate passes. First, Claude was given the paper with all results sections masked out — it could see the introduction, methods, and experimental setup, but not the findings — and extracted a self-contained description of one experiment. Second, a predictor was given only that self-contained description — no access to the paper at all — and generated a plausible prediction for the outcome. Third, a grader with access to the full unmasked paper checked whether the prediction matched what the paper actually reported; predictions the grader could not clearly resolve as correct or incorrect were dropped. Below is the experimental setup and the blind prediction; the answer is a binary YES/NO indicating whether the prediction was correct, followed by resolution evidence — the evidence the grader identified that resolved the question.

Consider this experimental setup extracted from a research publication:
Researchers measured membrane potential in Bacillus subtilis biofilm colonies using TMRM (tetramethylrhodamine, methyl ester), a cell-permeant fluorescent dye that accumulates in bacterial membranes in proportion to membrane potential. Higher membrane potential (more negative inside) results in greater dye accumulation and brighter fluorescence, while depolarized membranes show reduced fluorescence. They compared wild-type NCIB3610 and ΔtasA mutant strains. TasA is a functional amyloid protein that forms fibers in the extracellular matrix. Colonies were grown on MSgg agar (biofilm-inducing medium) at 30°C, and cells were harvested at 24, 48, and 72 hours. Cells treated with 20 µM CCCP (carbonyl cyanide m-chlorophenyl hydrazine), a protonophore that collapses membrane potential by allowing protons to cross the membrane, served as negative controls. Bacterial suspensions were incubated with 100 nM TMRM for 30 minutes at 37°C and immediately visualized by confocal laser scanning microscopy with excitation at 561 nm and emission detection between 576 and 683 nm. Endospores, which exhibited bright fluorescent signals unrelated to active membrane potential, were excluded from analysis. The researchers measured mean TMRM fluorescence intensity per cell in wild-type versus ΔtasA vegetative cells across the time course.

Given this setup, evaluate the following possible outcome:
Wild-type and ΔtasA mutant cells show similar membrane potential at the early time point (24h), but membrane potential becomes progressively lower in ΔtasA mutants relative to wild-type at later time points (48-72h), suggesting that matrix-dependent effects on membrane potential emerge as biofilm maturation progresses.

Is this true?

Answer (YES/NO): NO